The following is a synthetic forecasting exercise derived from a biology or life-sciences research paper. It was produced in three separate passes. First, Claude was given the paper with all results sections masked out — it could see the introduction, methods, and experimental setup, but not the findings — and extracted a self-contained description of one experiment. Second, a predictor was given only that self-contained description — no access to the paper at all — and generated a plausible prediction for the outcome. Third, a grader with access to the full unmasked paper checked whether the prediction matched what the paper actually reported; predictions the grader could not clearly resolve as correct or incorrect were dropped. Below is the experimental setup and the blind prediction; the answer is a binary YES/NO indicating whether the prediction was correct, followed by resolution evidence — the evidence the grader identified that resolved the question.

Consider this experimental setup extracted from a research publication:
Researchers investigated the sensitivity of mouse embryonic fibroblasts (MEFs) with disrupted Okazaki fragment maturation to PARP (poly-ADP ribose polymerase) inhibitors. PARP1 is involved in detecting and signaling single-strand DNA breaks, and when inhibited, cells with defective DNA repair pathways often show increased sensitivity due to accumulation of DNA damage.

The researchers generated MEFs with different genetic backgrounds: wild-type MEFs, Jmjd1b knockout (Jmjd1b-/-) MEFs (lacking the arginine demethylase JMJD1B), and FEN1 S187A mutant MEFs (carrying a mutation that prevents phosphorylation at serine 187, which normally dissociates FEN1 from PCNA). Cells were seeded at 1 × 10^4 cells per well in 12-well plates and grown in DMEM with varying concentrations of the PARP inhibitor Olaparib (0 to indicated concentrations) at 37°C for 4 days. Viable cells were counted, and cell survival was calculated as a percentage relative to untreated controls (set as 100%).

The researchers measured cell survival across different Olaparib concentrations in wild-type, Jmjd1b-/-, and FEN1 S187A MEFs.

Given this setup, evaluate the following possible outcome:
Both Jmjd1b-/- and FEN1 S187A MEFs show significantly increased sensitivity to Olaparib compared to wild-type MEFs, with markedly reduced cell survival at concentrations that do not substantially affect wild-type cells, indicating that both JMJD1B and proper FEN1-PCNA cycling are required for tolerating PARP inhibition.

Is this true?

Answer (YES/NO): YES